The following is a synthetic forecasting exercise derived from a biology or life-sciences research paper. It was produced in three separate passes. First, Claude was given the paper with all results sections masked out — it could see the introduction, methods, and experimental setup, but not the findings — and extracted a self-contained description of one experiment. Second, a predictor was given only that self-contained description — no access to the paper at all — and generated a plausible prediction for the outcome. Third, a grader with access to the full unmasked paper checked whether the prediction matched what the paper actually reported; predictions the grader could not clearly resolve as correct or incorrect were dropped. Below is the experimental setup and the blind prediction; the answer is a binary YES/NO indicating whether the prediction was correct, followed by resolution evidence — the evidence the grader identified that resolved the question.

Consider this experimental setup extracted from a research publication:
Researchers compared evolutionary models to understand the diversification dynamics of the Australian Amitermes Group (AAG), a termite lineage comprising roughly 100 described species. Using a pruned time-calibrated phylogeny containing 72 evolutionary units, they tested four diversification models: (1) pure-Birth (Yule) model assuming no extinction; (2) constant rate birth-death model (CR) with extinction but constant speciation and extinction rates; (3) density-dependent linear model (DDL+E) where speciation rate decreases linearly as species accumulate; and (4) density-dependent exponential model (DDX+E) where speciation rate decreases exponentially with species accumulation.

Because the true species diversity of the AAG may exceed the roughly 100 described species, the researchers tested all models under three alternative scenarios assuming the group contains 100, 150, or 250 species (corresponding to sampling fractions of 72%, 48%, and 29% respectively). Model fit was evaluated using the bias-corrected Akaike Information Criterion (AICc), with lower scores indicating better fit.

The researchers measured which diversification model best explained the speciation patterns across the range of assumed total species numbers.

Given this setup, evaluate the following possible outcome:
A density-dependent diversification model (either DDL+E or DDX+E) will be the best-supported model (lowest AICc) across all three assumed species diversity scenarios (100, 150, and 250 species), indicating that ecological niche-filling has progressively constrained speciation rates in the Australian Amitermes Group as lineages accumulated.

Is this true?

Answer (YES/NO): YES